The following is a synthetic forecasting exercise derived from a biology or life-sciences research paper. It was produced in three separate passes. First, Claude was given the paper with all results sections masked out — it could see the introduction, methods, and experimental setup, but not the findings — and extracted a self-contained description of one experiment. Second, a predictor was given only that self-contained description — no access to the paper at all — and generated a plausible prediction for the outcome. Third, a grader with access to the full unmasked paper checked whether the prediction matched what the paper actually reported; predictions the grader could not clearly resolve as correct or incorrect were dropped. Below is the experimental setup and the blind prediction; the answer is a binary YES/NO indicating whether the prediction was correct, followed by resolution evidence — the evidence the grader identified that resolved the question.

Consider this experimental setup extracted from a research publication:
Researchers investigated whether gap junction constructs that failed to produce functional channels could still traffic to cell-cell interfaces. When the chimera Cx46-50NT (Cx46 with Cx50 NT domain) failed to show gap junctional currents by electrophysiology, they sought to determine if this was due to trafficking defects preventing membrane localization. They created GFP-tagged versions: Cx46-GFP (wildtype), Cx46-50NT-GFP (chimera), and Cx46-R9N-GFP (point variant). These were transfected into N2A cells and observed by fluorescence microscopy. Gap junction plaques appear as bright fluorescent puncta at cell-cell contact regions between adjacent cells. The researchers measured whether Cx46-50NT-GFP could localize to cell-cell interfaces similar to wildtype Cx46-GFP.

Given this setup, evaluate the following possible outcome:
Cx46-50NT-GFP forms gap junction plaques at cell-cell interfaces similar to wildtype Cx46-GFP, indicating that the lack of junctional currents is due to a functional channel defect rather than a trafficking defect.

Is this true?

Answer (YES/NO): YES